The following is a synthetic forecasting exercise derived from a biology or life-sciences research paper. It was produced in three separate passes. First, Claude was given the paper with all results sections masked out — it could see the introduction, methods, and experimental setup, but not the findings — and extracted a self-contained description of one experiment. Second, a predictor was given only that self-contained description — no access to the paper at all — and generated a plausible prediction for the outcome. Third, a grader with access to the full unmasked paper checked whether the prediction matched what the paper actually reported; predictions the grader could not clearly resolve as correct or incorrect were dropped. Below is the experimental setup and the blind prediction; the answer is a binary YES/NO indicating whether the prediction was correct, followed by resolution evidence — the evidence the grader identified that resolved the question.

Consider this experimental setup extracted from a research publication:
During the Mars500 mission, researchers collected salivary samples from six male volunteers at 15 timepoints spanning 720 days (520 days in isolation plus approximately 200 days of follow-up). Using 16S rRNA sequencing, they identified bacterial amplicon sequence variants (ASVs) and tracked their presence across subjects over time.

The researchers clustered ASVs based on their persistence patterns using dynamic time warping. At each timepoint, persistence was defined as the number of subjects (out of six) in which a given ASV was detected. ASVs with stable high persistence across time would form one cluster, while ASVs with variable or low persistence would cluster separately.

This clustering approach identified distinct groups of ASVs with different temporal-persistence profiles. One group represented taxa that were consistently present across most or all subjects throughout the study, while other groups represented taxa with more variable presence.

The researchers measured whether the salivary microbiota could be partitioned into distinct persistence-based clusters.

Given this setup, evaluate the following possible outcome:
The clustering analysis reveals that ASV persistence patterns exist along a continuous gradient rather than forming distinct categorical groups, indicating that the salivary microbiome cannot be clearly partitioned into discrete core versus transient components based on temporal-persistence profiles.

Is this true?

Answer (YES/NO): NO